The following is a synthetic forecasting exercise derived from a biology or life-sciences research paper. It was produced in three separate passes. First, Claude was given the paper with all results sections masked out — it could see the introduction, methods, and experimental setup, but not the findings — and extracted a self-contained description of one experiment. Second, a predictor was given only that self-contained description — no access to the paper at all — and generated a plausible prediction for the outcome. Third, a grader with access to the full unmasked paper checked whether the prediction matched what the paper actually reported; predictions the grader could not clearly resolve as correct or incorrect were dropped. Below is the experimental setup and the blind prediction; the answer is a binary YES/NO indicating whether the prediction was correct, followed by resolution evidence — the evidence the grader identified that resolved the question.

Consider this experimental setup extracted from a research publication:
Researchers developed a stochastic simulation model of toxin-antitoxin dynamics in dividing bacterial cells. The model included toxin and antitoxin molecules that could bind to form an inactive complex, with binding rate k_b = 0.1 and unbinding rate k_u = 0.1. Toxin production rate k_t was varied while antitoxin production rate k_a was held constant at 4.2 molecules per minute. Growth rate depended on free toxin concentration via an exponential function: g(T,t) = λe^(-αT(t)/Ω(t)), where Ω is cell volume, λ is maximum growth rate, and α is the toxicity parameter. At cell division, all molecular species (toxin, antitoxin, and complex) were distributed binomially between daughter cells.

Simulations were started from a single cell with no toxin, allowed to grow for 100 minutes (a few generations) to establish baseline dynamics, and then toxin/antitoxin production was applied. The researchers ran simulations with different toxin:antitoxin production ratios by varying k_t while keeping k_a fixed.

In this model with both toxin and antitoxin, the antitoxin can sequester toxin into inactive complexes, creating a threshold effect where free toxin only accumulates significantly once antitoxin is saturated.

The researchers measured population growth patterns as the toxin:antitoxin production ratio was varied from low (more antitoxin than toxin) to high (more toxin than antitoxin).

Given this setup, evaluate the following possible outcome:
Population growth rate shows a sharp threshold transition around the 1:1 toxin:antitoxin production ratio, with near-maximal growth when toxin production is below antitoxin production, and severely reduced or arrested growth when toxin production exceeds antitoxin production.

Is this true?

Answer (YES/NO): NO